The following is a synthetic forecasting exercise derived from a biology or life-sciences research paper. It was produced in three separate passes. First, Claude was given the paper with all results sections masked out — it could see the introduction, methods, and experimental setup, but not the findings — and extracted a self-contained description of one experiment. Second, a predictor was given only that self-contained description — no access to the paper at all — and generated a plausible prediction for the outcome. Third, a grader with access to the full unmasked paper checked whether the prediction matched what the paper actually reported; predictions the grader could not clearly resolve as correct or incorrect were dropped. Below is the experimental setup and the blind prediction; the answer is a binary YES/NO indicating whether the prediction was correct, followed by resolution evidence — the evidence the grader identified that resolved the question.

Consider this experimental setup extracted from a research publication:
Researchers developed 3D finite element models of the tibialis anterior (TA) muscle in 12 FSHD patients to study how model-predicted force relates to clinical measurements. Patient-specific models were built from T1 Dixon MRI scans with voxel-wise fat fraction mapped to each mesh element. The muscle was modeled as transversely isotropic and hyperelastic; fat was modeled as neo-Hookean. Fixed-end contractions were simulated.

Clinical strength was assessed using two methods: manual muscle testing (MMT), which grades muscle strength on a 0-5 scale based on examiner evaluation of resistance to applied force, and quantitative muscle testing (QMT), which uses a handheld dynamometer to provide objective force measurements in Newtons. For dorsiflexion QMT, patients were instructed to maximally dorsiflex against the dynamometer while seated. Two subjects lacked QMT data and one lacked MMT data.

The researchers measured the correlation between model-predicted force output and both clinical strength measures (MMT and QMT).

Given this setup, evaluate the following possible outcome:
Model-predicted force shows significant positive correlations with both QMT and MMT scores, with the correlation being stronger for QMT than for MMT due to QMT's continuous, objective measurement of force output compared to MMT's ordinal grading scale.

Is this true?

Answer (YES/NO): NO